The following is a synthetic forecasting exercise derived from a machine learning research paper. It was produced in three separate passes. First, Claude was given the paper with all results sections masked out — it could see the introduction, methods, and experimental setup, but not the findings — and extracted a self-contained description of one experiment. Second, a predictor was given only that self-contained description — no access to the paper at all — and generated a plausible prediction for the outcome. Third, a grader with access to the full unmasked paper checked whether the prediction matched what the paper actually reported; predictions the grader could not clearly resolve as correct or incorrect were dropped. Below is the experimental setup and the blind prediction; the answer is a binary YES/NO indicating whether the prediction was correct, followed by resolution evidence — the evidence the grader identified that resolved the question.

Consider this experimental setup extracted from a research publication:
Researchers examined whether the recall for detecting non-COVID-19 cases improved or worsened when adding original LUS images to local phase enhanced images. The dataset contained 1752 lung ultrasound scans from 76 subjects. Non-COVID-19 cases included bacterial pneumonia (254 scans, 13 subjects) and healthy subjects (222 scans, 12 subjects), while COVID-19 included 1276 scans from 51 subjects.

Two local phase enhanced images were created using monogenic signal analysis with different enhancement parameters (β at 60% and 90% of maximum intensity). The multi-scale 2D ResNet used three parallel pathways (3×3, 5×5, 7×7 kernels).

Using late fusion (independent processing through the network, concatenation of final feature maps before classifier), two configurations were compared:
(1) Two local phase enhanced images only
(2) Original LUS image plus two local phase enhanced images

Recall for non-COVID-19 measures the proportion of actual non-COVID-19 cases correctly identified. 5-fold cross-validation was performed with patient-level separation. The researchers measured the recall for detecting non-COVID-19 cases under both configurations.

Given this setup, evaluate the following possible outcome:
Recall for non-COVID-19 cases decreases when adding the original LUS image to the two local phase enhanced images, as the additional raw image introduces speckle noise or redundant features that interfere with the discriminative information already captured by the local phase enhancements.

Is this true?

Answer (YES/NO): NO